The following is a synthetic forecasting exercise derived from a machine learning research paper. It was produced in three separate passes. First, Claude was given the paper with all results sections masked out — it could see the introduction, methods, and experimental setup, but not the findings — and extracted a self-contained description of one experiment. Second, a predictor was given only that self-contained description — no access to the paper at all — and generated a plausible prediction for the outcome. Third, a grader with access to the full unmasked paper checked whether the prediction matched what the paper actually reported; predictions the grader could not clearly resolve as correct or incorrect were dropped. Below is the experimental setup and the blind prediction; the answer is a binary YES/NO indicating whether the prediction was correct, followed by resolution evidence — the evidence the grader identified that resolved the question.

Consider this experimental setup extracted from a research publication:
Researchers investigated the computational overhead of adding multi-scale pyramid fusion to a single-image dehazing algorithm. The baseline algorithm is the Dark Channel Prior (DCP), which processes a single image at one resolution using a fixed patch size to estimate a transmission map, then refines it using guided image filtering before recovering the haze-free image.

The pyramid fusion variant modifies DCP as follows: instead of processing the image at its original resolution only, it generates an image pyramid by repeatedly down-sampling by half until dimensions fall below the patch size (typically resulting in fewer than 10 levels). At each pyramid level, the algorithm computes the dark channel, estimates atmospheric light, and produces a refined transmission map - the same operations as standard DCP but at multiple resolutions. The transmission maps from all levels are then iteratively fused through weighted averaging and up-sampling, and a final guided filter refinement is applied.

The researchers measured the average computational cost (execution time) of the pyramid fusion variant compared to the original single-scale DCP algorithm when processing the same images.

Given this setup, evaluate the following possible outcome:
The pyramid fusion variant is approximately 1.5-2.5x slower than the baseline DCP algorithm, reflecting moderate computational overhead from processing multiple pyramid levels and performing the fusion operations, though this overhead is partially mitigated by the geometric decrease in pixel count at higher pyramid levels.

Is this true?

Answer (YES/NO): NO